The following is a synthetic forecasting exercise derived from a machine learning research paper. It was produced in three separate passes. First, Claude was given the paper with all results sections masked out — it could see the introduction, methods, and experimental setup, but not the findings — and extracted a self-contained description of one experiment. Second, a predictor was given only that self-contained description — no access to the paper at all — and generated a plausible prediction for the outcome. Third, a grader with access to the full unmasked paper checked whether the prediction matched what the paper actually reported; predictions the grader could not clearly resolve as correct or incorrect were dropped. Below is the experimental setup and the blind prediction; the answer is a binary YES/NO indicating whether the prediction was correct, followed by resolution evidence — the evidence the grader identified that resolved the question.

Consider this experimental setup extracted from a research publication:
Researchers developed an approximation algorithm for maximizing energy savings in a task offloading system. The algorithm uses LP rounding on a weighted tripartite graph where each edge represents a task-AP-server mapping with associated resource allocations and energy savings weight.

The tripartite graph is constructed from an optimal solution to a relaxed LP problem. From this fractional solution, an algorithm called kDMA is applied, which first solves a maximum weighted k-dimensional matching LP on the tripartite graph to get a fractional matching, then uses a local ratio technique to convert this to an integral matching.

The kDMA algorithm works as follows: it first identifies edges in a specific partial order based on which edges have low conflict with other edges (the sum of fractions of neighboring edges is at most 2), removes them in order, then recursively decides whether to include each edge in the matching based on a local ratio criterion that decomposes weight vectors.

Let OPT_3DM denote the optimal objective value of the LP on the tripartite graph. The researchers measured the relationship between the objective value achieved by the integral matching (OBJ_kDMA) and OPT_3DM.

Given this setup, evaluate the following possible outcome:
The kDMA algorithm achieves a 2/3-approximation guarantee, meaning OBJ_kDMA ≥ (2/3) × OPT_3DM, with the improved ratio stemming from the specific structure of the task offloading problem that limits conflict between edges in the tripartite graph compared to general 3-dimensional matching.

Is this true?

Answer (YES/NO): NO